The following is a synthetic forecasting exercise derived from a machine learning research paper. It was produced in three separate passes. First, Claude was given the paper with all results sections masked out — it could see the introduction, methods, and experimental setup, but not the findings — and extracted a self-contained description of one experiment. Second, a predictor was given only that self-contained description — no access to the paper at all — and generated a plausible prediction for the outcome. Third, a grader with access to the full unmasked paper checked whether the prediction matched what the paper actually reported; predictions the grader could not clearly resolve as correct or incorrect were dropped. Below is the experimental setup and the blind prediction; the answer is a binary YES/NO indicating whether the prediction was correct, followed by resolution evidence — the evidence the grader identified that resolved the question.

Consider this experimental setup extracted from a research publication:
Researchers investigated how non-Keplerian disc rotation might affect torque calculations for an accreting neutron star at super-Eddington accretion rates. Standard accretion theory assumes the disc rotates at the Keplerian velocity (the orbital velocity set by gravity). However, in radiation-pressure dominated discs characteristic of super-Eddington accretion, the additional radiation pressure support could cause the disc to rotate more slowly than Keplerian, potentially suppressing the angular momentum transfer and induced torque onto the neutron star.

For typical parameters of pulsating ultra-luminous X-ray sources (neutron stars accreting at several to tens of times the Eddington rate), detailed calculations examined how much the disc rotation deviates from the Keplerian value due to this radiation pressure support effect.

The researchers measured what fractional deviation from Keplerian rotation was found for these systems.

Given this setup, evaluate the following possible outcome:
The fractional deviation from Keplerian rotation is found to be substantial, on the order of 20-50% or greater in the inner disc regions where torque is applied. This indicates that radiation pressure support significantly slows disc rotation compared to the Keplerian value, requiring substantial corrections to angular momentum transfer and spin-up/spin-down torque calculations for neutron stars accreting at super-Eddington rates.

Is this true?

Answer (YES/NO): NO